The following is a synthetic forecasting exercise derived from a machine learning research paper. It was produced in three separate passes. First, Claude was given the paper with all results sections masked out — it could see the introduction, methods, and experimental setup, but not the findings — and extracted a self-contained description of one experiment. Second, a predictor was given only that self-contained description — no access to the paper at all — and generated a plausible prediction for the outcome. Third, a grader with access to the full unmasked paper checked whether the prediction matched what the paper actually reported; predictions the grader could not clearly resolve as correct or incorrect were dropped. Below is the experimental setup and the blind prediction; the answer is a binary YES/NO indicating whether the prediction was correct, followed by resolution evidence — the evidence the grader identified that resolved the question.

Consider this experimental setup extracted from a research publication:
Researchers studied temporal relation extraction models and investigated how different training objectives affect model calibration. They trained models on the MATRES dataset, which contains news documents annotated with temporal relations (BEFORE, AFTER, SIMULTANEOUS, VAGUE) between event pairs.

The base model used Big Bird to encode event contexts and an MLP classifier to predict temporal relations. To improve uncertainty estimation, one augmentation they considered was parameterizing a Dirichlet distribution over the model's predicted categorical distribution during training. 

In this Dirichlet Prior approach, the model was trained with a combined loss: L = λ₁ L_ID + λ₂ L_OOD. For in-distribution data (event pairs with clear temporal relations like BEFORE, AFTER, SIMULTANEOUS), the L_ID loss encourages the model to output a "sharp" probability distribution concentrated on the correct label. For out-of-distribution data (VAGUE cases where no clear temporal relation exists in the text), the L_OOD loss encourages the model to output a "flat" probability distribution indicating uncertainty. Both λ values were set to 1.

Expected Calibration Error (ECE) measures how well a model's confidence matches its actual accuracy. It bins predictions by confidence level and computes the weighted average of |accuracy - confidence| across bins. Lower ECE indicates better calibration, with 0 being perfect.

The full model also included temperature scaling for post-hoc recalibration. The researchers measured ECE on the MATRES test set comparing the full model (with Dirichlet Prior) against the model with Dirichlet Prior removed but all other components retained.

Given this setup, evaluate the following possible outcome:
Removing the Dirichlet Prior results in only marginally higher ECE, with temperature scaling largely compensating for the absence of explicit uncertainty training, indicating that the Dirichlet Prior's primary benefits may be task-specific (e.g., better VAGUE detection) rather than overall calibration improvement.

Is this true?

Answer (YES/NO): NO